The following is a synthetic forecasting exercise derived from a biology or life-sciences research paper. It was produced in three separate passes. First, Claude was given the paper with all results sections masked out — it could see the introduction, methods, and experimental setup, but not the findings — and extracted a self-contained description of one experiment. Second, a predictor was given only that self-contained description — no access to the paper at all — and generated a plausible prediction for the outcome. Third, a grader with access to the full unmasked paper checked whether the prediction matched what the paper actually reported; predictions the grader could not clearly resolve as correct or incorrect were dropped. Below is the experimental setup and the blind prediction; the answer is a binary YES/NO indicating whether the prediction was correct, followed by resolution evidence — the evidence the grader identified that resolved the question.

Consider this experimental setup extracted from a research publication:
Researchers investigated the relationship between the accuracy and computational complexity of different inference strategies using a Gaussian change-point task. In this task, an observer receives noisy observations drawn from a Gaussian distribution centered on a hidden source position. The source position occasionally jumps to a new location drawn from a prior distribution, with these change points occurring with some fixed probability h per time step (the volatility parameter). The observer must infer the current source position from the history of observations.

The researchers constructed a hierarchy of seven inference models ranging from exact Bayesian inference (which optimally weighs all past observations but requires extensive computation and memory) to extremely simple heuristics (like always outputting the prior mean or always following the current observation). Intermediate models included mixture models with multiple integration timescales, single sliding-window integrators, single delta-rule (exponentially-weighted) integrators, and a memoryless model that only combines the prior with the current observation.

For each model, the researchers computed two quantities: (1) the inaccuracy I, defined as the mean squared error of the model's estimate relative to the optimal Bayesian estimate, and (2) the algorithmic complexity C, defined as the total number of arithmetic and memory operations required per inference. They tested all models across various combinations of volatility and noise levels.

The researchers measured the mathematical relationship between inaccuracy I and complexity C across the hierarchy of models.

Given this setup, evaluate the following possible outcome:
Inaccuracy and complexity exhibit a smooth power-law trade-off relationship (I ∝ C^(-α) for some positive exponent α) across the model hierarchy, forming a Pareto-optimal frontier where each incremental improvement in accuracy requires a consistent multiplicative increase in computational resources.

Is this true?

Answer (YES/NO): NO